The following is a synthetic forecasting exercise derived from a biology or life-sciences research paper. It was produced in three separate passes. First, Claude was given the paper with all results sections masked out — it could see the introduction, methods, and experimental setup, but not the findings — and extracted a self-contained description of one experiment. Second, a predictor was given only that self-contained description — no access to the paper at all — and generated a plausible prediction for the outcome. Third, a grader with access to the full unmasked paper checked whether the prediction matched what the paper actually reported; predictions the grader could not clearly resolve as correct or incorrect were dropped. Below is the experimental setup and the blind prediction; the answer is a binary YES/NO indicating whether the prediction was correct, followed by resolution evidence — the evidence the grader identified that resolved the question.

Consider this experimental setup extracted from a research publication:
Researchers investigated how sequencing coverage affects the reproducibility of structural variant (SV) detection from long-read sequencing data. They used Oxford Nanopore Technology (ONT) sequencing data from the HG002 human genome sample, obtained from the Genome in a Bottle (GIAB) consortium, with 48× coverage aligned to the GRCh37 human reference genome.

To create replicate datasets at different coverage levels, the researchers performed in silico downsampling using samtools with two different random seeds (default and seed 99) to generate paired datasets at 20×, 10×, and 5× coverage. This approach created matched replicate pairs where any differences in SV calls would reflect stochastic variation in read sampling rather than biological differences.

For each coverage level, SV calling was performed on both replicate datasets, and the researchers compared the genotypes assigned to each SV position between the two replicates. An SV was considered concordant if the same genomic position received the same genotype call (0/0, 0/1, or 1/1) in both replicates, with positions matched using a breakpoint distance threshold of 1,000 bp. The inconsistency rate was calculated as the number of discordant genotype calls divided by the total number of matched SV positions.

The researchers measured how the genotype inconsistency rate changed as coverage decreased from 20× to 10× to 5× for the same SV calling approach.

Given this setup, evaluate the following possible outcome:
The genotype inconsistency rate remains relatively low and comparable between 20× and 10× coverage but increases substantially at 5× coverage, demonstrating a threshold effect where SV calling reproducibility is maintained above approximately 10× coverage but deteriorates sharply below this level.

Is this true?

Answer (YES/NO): NO